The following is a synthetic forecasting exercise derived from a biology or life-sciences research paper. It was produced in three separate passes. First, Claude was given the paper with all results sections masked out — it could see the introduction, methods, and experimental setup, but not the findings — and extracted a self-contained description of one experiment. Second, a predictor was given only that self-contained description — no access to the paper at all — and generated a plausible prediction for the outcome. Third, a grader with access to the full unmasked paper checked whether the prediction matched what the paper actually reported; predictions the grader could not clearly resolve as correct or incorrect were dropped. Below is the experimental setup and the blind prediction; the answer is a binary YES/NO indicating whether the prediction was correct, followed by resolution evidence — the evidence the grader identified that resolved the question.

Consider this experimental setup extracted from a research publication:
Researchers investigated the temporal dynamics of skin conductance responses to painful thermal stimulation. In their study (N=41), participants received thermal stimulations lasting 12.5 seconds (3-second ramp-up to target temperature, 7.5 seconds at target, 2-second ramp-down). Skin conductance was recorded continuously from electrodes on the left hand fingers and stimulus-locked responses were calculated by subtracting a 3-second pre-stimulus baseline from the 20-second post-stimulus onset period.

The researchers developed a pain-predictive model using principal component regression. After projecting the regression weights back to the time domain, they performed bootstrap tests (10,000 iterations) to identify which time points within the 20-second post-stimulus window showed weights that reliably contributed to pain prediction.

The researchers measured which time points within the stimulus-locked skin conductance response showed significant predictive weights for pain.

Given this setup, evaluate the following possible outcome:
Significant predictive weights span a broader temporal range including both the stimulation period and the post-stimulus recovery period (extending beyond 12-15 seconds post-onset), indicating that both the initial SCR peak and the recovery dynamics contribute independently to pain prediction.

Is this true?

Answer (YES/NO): YES